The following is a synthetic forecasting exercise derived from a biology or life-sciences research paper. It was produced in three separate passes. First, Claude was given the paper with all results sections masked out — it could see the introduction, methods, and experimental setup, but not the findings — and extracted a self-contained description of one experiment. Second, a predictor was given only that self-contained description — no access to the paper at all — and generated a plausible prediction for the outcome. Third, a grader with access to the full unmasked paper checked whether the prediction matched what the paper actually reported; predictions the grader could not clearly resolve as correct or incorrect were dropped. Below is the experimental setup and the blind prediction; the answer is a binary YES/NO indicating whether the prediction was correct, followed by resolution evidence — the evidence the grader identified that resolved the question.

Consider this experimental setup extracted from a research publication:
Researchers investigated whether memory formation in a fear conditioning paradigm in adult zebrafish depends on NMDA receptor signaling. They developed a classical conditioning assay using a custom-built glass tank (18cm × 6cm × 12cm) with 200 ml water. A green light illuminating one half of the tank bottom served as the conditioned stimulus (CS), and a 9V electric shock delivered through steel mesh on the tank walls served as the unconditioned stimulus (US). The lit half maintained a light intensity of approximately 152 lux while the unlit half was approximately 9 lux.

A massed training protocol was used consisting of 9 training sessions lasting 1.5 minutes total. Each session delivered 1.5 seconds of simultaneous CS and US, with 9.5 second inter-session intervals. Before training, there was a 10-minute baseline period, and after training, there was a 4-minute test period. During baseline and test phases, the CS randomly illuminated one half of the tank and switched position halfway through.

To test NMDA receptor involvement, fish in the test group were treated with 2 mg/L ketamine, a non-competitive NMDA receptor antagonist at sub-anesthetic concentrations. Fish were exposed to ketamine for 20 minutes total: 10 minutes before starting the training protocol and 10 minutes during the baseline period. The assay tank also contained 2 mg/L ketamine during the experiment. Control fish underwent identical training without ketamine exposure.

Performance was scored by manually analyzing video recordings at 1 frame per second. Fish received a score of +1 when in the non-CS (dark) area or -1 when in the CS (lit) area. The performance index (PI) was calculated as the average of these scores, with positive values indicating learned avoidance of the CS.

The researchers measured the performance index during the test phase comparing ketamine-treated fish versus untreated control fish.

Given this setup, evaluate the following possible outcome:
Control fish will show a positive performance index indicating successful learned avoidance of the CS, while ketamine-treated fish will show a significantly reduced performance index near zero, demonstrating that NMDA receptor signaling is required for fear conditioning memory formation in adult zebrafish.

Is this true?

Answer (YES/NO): YES